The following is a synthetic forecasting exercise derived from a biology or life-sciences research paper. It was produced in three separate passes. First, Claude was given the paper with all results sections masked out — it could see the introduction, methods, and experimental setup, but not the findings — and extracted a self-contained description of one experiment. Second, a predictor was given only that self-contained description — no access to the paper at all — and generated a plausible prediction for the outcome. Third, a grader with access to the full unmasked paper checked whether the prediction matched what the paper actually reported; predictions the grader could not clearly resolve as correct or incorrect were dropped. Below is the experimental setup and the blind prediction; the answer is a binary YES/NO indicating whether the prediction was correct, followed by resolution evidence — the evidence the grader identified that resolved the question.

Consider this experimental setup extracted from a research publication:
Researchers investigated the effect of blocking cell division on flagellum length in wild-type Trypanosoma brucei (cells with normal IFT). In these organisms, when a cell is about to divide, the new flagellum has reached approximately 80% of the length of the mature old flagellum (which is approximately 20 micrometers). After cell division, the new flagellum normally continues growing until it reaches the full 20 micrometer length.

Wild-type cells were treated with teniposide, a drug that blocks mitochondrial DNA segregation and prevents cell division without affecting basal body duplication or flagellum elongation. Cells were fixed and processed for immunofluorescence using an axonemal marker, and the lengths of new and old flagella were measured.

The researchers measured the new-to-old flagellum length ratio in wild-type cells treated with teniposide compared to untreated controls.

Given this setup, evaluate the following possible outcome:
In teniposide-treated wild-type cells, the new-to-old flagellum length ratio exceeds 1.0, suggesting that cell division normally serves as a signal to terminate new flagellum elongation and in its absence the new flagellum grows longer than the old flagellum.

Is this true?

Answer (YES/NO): NO